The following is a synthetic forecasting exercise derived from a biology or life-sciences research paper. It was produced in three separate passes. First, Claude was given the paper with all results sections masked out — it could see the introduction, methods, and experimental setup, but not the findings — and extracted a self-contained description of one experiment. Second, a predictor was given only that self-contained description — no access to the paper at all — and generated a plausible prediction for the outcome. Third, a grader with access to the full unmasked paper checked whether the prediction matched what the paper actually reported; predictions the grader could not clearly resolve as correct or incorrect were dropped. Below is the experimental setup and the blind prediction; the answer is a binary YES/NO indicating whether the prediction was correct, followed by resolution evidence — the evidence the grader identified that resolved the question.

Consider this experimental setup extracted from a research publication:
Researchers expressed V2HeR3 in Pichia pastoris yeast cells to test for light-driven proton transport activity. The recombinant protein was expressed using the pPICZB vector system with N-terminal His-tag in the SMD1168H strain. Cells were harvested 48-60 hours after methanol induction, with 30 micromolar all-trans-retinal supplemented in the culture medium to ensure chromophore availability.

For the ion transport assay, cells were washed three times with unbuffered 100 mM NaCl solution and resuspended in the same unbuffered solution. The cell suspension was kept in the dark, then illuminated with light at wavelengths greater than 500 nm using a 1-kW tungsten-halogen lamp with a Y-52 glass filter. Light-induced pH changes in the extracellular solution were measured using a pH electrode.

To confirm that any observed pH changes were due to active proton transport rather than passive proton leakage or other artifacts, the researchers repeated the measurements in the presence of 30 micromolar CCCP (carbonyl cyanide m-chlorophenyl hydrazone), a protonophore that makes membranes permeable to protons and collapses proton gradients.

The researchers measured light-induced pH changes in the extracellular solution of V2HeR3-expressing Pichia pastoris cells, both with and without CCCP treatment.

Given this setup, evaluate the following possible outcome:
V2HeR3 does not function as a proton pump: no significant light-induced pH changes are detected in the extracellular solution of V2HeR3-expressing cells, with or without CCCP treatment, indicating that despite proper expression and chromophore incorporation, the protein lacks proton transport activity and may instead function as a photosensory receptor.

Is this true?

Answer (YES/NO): NO